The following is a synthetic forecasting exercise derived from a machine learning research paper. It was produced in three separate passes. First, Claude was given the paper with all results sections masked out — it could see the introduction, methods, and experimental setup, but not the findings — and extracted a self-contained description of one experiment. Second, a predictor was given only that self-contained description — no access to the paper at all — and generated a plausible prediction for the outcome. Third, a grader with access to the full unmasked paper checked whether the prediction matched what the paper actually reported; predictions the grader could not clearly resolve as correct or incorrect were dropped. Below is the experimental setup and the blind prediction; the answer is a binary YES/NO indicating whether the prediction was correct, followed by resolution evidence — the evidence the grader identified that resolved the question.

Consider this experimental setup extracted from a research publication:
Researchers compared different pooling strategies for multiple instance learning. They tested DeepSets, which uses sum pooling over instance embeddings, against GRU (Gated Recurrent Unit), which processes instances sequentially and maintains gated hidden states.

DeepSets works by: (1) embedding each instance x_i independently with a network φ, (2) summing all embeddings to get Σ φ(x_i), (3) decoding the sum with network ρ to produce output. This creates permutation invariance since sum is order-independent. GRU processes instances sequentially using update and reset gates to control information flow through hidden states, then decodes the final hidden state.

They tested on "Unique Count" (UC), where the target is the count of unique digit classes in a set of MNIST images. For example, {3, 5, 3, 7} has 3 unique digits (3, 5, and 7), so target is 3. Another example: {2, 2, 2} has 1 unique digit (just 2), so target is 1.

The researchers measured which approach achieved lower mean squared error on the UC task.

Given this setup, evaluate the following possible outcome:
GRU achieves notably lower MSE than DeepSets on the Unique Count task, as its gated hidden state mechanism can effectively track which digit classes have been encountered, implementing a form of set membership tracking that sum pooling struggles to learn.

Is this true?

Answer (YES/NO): YES